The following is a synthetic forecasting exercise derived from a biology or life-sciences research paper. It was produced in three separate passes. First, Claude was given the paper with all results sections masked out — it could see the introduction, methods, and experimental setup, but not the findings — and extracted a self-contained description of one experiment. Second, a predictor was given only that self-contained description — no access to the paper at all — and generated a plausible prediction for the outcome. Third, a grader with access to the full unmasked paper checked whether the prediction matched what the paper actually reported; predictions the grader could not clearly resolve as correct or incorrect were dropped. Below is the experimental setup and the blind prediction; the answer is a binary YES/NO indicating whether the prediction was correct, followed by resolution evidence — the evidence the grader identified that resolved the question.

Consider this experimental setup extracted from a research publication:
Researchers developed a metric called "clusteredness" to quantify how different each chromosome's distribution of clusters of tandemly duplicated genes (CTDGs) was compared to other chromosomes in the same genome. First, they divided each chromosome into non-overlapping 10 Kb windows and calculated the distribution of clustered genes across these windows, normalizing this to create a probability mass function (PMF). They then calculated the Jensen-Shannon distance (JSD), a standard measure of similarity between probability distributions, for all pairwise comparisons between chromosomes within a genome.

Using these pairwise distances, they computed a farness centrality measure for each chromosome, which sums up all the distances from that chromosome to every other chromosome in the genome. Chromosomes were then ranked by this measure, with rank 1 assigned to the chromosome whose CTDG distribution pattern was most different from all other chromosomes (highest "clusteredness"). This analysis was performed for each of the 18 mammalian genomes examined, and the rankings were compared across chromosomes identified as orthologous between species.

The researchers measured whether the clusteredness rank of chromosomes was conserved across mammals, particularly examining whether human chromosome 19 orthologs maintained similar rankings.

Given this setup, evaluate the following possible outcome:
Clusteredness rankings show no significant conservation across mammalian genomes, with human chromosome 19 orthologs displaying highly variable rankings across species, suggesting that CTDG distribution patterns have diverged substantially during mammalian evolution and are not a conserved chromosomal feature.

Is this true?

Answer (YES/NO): NO